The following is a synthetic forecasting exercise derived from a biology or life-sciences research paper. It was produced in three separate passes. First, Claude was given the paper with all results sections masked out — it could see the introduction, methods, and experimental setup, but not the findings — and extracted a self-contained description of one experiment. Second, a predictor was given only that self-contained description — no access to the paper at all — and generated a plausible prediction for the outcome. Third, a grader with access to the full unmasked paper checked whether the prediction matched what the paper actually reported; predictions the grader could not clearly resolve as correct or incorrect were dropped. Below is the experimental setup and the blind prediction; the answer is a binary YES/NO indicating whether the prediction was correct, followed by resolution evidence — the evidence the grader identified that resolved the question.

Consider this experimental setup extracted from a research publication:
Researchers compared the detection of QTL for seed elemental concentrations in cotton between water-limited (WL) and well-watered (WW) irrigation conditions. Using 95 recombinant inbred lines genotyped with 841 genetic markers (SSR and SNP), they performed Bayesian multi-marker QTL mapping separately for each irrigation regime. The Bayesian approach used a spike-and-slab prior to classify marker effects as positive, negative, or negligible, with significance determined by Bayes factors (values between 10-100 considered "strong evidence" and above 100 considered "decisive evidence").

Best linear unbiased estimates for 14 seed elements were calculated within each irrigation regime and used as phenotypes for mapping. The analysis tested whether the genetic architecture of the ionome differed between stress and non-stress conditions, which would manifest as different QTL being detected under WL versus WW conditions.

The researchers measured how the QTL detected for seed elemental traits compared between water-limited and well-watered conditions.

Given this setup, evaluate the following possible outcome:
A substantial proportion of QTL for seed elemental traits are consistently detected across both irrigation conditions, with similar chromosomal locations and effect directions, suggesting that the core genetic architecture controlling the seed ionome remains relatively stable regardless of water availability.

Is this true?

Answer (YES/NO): NO